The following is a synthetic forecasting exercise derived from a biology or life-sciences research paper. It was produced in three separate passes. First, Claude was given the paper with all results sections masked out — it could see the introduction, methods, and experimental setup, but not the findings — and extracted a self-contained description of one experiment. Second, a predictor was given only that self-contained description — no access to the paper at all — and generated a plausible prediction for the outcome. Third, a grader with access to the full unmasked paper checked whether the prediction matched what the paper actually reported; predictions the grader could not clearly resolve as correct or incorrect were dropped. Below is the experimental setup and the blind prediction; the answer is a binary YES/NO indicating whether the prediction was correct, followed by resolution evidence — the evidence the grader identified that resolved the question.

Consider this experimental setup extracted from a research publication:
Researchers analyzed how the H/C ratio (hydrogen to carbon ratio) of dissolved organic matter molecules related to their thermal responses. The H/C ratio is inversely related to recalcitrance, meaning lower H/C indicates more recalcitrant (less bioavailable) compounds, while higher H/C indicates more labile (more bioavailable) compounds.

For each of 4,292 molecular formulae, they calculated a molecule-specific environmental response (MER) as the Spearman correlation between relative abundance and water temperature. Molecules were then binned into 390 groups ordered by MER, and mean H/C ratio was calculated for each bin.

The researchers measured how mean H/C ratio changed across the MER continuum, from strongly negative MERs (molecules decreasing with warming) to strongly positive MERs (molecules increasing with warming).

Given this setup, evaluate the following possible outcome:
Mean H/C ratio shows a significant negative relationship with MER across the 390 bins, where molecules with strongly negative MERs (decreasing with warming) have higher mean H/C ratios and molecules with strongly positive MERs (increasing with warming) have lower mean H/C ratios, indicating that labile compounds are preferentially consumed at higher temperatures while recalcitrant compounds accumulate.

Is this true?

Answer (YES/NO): NO